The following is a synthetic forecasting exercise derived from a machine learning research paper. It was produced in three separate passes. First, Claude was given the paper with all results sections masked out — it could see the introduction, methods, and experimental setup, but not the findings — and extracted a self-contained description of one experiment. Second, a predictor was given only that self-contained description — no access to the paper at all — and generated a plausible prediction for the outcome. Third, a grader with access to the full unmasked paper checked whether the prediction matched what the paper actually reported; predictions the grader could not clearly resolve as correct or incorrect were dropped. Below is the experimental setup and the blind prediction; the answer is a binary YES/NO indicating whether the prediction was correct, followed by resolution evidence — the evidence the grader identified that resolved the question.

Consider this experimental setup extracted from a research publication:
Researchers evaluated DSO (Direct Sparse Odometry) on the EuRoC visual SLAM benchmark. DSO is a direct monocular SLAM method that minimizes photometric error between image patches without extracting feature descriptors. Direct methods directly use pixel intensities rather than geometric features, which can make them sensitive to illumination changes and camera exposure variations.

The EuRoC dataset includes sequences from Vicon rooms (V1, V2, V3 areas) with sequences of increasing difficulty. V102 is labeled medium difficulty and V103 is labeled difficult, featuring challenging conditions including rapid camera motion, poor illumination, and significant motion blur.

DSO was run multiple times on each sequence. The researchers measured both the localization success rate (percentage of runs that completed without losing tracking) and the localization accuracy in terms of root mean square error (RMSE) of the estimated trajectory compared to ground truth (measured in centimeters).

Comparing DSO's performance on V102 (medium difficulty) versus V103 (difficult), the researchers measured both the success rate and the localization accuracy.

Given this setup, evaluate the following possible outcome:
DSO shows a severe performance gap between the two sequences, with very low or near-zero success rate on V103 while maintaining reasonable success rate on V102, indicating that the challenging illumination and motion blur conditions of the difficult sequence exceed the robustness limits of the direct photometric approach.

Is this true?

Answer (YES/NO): NO